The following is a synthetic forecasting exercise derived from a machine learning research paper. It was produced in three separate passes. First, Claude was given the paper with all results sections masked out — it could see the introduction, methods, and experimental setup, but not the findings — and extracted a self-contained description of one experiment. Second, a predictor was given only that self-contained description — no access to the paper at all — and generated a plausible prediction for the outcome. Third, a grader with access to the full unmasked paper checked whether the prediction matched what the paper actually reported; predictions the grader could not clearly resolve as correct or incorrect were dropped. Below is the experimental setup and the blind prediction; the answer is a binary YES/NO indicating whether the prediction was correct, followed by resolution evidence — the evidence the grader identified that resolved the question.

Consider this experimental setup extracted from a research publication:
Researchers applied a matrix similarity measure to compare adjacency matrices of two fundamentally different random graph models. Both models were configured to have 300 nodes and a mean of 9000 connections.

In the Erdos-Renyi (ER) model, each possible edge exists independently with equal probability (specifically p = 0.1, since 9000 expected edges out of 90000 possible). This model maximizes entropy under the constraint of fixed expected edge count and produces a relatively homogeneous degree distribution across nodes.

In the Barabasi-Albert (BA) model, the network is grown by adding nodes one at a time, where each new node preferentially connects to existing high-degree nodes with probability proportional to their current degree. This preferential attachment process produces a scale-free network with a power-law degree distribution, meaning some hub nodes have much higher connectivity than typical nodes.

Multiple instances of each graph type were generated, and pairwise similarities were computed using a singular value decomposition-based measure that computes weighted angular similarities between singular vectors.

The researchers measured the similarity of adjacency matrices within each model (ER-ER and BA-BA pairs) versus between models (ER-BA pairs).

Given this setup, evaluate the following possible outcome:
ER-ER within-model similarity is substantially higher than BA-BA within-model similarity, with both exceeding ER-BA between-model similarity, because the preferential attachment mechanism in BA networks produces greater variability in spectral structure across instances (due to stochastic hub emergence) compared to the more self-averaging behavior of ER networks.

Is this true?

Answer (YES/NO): NO